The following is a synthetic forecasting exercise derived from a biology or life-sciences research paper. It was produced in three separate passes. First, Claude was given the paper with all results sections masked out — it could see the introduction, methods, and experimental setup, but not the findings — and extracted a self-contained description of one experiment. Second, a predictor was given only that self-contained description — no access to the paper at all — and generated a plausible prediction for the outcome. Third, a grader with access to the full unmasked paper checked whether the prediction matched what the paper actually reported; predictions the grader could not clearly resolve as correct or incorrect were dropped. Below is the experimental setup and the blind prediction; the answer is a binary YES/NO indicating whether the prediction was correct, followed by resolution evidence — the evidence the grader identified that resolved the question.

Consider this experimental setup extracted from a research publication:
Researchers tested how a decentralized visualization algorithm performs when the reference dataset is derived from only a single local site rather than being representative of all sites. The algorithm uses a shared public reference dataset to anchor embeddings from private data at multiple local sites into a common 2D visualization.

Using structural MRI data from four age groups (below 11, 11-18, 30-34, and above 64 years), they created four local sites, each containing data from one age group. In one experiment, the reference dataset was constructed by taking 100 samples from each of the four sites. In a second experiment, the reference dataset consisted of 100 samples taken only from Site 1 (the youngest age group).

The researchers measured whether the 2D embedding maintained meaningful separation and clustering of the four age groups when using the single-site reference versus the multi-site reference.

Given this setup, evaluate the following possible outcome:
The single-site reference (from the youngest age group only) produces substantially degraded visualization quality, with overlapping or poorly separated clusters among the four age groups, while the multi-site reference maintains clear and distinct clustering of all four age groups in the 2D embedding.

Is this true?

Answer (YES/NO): NO